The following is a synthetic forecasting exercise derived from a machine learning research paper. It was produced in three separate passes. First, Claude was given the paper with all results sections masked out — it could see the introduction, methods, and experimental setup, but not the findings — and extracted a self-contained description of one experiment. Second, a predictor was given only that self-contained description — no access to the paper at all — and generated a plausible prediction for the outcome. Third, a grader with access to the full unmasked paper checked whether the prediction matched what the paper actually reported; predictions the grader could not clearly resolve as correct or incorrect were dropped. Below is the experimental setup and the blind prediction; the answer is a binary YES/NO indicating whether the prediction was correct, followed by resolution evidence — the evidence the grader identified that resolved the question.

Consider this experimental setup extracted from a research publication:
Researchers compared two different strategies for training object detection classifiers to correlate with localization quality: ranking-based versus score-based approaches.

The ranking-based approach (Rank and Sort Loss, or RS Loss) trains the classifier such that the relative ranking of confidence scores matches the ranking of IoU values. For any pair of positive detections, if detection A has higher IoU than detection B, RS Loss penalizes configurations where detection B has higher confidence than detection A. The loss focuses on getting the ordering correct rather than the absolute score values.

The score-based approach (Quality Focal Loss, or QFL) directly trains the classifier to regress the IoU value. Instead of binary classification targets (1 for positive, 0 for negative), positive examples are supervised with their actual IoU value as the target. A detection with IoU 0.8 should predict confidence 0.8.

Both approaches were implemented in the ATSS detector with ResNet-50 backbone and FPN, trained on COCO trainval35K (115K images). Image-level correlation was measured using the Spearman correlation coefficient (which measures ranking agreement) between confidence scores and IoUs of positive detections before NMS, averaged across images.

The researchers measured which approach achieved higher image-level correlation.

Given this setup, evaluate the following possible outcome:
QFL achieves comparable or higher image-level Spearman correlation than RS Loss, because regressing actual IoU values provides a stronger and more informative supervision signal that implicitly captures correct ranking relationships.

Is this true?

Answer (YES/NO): YES